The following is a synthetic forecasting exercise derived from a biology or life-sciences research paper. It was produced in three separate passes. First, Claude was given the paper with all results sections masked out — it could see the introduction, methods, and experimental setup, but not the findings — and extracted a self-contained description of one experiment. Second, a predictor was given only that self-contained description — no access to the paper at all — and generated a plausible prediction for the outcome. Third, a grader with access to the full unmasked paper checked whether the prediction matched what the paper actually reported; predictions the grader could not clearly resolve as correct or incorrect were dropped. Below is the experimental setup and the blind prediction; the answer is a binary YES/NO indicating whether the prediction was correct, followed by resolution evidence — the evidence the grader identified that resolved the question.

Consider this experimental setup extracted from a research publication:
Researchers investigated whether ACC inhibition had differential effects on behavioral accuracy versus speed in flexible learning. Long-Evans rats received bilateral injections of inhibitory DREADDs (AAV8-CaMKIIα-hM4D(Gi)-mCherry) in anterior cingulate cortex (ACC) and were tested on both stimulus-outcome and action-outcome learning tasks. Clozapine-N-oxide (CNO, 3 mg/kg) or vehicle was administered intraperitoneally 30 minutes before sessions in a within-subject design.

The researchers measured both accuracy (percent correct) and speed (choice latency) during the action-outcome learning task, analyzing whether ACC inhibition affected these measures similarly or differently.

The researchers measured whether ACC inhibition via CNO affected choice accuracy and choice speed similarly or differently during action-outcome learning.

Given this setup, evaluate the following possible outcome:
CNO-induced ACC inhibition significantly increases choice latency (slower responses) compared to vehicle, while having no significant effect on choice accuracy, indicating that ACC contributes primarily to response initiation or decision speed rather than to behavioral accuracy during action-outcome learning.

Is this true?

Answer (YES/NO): NO